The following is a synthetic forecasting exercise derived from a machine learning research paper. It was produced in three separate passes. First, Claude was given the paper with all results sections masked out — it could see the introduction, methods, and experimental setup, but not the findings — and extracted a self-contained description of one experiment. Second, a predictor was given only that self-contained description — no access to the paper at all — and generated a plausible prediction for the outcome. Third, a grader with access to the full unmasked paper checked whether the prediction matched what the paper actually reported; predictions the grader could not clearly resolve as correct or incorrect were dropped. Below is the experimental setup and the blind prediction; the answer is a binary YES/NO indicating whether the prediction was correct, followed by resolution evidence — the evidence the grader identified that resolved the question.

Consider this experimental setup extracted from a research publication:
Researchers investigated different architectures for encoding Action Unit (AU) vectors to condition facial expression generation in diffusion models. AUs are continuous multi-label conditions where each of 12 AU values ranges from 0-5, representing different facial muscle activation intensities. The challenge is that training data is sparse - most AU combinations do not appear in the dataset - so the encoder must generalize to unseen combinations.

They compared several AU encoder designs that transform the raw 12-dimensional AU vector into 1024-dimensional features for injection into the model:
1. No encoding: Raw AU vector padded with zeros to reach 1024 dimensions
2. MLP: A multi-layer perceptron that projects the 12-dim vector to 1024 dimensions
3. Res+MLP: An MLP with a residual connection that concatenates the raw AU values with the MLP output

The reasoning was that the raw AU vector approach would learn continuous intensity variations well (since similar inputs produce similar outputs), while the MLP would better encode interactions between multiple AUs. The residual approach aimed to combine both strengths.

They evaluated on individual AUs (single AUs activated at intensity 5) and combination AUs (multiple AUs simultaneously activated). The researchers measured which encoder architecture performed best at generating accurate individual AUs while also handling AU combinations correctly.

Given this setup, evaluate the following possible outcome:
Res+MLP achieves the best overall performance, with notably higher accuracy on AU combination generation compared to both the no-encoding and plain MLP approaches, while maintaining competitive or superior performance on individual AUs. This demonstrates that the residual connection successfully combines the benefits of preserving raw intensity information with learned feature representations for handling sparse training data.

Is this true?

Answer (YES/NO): NO